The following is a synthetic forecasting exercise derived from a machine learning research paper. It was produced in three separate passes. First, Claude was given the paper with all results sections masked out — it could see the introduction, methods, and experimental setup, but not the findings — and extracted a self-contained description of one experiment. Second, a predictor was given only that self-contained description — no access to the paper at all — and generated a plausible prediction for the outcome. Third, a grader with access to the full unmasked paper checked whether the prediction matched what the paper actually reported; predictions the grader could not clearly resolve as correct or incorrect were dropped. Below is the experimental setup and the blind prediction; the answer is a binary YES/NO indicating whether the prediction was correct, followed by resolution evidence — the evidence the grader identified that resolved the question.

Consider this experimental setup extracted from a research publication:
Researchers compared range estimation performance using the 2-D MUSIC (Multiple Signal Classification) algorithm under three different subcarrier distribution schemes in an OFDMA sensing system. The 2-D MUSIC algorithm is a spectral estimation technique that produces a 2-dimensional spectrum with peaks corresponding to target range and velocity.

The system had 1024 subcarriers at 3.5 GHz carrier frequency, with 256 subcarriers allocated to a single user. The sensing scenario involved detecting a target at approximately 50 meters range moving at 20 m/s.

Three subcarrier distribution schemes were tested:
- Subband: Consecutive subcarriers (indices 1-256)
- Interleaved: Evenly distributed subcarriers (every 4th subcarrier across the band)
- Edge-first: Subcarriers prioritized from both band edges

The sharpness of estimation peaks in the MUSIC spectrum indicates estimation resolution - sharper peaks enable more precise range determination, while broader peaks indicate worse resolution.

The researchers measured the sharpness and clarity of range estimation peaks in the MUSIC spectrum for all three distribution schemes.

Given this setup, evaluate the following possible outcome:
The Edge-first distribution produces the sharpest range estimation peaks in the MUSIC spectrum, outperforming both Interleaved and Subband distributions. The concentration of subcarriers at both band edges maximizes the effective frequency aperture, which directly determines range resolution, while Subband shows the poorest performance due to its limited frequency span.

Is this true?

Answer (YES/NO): YES